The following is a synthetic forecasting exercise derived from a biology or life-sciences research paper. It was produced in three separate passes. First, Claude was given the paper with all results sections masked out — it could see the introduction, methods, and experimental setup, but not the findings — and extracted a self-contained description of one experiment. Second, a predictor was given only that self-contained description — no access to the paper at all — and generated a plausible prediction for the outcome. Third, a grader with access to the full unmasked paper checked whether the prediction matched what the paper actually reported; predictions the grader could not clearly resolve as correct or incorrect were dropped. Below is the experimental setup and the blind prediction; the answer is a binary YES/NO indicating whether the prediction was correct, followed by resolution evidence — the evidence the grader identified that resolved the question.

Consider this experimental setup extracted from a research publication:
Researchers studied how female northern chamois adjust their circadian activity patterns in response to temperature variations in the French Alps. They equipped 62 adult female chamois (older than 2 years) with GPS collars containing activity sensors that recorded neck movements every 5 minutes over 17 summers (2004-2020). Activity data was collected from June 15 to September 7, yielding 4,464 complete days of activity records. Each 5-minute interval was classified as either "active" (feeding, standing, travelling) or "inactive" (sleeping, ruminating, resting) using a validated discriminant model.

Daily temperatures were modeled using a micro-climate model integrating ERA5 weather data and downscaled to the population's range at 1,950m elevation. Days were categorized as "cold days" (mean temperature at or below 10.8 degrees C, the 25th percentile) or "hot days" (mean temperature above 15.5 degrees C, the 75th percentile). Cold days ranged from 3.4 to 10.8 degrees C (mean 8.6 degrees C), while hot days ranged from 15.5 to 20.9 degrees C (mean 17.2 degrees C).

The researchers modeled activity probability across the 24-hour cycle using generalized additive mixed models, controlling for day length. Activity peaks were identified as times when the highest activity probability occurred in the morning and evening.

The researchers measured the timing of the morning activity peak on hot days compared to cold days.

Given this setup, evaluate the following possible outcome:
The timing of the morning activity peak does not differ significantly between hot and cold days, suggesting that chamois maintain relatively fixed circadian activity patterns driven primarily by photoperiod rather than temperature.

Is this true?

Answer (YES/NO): NO